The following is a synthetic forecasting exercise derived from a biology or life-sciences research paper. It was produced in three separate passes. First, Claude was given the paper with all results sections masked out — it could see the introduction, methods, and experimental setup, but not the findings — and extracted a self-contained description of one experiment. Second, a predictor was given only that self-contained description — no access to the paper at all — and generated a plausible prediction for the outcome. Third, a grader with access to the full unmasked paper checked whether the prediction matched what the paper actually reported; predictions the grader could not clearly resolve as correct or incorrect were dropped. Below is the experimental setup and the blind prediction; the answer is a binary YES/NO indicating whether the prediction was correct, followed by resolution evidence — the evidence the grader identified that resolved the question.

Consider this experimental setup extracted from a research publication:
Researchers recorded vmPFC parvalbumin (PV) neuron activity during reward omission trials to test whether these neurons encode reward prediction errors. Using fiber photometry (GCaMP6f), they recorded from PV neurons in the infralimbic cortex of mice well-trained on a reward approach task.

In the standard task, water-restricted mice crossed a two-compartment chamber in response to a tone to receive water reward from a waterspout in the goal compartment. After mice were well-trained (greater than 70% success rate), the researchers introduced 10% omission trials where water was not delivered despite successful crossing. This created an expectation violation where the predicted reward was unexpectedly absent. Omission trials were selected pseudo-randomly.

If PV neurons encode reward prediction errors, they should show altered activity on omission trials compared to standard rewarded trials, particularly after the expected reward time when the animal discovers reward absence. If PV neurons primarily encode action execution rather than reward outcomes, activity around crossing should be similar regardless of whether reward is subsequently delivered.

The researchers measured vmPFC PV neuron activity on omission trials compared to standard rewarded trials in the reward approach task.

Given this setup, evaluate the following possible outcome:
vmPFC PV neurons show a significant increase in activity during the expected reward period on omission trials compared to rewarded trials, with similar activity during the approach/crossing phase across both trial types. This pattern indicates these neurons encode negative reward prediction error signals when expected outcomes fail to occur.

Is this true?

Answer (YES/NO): NO